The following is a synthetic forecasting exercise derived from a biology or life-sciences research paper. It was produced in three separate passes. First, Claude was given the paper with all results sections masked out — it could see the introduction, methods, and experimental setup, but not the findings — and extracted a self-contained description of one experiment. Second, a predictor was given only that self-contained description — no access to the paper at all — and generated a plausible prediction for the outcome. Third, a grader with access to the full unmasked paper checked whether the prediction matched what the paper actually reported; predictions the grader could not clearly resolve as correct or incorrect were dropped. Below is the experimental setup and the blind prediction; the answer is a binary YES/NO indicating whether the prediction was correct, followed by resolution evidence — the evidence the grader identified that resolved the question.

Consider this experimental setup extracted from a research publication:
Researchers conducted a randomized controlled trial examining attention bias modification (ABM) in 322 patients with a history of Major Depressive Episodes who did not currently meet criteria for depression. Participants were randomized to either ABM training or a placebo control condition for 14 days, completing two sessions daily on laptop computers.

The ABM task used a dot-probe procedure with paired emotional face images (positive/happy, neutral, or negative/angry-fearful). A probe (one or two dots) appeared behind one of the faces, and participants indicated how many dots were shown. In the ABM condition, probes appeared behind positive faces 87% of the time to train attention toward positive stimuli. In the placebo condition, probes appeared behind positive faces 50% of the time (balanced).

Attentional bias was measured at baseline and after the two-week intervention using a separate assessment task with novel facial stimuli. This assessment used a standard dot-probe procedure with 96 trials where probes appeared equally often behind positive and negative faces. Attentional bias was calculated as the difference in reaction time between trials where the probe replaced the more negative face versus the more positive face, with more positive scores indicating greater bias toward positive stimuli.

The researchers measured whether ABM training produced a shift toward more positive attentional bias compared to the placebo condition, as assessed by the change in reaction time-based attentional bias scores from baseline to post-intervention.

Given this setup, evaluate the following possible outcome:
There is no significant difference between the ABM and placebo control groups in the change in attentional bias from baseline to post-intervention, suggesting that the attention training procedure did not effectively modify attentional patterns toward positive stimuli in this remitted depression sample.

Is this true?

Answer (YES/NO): NO